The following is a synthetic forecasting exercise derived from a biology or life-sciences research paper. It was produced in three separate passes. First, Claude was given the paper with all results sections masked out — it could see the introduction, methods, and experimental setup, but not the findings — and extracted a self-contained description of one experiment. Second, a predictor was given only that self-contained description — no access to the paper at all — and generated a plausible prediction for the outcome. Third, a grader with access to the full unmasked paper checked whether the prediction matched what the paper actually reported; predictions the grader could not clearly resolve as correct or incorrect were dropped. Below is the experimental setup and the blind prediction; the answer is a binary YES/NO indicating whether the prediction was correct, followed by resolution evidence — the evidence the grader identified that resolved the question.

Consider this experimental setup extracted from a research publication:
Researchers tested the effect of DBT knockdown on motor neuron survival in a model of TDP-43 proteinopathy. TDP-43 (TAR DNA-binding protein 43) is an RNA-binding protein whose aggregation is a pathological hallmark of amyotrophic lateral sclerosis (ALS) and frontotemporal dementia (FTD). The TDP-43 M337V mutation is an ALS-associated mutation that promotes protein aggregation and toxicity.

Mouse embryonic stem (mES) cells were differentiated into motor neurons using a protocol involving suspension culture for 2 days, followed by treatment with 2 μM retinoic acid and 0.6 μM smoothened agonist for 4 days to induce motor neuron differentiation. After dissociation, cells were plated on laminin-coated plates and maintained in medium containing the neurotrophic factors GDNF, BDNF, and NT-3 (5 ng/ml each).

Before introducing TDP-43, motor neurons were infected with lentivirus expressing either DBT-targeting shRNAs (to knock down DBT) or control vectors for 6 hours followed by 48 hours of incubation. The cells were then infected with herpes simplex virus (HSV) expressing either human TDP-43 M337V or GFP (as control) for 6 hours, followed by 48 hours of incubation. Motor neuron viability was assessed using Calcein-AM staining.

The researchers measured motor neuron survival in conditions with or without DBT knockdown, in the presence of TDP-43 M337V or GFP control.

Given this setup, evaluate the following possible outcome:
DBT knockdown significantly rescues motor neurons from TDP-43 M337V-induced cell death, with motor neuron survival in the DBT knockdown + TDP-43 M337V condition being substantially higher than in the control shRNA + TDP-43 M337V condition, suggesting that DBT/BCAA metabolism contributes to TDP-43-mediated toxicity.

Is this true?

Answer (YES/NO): YES